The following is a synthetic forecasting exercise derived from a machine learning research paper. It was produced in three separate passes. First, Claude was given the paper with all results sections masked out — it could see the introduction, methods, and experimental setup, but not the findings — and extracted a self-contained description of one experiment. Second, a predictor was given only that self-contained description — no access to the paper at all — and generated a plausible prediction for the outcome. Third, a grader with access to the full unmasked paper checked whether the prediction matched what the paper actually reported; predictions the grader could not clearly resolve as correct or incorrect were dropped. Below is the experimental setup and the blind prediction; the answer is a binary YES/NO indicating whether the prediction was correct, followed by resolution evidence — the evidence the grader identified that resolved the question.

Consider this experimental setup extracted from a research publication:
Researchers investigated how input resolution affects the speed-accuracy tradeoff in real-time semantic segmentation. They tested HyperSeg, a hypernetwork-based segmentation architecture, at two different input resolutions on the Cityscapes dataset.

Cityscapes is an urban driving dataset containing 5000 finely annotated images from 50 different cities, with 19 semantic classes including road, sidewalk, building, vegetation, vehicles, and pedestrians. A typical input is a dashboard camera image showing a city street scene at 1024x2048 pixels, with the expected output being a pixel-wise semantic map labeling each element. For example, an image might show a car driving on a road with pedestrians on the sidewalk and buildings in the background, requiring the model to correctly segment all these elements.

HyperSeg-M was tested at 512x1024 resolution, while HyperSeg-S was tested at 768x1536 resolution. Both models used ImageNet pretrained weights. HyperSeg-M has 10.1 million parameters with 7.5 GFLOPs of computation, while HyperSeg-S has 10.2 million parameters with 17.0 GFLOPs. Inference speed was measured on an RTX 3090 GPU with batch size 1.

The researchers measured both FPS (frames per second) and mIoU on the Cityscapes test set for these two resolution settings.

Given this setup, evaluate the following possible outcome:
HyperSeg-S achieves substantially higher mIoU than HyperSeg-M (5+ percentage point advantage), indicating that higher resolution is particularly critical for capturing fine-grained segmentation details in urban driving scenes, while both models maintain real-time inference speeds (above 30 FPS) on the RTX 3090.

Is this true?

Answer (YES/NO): NO